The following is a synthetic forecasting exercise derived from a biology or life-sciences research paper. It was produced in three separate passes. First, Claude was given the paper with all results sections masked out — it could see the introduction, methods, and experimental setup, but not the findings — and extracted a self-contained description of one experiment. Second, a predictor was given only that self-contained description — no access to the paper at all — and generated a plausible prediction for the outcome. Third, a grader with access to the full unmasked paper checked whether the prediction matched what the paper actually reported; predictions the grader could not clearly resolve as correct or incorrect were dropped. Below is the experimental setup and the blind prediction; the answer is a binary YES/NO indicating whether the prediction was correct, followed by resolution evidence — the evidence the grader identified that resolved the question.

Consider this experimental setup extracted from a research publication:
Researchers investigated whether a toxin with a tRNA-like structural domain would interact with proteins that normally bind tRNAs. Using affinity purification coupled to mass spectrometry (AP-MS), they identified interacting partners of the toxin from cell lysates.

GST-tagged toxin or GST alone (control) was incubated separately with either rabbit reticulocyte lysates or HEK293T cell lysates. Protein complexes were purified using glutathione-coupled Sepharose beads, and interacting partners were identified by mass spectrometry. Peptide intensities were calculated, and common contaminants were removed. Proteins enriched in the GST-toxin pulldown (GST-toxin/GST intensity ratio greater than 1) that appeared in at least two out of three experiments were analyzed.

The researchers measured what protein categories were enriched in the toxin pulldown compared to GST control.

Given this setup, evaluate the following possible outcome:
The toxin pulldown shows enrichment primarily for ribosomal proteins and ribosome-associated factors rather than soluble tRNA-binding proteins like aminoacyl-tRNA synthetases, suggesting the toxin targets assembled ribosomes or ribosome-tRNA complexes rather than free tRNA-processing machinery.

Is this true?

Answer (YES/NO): NO